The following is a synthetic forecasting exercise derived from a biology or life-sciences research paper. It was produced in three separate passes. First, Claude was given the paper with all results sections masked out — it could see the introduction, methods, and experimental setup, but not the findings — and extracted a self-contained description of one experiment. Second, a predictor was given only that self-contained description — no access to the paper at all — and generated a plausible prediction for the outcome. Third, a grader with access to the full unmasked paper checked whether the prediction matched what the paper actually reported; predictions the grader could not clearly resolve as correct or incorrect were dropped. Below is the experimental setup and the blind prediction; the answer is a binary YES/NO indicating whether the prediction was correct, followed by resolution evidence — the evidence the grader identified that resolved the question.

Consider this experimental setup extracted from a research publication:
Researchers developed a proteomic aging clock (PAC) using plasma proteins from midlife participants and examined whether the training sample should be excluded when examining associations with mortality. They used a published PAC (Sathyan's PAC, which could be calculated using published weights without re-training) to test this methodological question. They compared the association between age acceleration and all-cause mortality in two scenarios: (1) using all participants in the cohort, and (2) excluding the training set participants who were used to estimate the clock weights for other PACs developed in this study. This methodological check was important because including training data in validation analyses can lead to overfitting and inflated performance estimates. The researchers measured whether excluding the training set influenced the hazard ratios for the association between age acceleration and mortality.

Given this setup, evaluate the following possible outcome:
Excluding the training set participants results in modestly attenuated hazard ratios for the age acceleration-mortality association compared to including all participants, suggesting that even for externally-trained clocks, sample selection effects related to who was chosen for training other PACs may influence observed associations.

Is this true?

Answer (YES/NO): NO